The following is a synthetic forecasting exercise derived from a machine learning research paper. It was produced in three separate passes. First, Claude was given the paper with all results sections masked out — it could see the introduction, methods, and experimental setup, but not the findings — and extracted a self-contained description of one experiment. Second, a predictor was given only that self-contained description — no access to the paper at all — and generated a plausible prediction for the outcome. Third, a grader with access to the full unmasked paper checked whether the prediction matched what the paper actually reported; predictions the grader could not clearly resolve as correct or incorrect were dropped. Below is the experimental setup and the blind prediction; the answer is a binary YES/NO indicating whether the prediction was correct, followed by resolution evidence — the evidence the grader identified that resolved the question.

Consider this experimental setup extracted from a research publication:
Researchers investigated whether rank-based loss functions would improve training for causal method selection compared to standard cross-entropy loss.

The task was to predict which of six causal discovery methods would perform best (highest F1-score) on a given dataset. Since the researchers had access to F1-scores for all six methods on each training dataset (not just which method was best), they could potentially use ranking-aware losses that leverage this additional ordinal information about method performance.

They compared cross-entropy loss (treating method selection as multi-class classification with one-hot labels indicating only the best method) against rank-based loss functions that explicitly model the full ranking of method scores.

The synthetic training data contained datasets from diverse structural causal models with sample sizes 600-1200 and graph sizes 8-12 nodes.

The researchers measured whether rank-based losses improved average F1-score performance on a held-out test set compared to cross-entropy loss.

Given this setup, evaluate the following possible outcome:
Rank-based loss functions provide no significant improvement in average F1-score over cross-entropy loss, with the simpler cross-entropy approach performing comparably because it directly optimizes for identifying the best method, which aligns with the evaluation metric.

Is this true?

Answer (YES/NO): YES